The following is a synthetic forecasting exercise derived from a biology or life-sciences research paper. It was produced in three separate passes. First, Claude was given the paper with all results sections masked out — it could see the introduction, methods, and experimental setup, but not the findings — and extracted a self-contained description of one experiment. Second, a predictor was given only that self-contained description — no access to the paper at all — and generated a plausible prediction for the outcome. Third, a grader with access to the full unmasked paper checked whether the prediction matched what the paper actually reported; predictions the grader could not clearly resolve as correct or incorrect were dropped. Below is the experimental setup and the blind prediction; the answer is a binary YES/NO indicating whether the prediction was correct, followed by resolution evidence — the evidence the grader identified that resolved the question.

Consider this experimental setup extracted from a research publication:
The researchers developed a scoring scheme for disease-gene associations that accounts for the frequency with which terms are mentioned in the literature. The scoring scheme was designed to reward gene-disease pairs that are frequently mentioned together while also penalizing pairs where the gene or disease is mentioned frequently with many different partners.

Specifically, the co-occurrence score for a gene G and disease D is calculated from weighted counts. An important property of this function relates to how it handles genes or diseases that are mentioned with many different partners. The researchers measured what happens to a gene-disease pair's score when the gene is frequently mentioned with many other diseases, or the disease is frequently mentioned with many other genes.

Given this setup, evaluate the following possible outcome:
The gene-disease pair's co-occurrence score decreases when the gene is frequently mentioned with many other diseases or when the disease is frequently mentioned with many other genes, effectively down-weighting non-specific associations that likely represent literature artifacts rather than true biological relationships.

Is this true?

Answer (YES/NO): YES